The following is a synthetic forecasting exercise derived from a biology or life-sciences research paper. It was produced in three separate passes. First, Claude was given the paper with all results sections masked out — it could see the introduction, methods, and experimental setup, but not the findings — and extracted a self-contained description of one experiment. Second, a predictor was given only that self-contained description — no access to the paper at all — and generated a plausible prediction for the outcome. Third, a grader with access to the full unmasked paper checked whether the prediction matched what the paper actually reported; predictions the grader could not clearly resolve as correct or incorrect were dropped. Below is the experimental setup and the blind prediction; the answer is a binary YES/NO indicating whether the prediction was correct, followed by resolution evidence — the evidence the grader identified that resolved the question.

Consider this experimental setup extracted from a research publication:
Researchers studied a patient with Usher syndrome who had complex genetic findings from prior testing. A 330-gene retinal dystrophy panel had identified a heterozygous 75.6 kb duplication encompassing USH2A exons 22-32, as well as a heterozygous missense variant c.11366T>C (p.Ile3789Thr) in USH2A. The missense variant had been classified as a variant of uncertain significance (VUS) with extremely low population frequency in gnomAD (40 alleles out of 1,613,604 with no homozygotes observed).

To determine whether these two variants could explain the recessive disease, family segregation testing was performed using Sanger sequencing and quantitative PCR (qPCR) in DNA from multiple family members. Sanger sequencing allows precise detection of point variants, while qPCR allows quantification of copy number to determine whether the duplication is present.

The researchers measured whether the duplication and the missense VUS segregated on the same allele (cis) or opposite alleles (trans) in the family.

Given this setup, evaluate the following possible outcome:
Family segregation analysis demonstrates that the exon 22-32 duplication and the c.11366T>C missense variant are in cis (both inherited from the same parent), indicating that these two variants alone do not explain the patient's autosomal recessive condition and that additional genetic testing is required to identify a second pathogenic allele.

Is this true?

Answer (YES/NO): YES